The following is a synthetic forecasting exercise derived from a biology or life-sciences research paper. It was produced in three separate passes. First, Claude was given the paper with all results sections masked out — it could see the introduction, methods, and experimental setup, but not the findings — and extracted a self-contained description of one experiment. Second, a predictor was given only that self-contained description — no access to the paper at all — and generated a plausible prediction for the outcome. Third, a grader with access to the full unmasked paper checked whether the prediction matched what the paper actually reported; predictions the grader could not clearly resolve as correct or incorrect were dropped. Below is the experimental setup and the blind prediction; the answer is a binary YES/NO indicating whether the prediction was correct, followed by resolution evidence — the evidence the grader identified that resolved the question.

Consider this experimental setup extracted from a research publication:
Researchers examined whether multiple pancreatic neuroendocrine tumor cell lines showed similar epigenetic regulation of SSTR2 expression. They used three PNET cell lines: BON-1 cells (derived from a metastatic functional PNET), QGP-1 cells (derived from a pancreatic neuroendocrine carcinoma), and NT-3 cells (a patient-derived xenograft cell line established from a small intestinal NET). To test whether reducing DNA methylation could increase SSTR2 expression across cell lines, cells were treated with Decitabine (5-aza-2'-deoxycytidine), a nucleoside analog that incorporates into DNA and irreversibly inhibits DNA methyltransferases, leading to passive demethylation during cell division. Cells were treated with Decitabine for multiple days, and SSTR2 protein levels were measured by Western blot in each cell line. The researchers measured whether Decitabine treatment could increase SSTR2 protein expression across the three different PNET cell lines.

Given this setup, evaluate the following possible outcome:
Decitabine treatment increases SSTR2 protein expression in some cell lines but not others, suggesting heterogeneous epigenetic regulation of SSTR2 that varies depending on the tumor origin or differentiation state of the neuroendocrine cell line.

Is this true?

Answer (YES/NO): NO